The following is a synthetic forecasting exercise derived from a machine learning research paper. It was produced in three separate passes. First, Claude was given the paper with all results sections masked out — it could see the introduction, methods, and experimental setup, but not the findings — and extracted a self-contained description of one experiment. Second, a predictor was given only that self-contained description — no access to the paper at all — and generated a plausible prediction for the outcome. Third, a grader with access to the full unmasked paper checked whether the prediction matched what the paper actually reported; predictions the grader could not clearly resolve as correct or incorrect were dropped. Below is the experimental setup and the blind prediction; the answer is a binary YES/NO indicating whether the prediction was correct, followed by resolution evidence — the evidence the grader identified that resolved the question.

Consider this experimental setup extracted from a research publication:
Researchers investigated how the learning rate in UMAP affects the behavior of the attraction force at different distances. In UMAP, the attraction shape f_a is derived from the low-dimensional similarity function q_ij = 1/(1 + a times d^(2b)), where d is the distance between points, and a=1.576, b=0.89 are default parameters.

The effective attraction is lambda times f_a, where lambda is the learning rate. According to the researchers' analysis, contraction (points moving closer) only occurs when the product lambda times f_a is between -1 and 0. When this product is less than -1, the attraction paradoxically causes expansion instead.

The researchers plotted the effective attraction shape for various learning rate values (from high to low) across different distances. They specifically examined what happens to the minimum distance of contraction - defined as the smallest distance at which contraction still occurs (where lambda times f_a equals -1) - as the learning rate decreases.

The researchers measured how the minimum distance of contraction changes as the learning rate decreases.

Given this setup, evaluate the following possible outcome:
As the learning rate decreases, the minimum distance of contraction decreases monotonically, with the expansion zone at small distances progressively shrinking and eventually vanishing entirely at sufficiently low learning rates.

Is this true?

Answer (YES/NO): YES